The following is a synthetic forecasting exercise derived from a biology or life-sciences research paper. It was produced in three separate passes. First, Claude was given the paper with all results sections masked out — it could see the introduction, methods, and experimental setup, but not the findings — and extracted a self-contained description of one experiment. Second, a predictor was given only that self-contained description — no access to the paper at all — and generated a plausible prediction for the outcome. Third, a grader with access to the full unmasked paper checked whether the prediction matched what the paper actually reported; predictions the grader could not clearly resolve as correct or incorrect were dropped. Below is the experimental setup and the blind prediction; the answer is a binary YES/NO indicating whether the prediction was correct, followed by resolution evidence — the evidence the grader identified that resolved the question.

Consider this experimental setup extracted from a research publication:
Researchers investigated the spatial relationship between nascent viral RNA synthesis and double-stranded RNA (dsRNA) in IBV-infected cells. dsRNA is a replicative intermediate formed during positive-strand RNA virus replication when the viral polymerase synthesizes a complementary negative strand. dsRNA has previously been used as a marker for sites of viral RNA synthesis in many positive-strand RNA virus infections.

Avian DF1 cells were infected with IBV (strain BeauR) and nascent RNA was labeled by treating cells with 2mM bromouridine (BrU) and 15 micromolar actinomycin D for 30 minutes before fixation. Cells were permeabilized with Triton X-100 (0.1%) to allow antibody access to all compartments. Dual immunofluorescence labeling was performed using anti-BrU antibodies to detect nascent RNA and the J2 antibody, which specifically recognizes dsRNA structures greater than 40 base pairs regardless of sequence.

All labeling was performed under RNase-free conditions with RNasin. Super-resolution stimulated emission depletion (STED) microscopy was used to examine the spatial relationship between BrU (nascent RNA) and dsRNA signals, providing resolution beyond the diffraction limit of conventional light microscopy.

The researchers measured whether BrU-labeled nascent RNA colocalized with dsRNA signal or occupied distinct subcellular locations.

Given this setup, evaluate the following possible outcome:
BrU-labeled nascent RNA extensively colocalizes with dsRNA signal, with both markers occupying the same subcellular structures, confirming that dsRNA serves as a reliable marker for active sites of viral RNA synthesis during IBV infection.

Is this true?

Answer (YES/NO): NO